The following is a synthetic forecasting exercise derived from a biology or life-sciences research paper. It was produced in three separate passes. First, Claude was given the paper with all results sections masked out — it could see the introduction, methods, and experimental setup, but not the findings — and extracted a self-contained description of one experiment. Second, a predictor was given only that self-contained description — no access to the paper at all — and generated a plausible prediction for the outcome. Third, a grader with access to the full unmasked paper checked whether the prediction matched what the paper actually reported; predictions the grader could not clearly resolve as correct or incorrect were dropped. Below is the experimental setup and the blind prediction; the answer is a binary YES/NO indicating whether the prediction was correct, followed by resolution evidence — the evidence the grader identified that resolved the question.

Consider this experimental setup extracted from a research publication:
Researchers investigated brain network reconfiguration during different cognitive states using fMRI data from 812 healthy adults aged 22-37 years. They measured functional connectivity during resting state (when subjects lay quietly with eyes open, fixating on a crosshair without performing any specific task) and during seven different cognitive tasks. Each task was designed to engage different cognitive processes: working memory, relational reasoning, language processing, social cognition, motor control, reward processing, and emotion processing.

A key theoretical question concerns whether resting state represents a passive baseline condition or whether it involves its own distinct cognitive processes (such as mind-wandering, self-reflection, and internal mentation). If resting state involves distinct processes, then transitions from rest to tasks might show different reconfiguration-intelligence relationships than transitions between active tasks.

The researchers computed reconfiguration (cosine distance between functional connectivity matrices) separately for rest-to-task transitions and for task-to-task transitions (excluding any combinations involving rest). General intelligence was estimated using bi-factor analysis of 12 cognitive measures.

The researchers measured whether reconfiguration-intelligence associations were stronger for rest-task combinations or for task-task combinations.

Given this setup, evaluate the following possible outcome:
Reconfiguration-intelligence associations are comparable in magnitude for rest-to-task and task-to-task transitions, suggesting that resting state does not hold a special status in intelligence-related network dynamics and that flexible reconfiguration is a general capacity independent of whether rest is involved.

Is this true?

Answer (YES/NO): YES